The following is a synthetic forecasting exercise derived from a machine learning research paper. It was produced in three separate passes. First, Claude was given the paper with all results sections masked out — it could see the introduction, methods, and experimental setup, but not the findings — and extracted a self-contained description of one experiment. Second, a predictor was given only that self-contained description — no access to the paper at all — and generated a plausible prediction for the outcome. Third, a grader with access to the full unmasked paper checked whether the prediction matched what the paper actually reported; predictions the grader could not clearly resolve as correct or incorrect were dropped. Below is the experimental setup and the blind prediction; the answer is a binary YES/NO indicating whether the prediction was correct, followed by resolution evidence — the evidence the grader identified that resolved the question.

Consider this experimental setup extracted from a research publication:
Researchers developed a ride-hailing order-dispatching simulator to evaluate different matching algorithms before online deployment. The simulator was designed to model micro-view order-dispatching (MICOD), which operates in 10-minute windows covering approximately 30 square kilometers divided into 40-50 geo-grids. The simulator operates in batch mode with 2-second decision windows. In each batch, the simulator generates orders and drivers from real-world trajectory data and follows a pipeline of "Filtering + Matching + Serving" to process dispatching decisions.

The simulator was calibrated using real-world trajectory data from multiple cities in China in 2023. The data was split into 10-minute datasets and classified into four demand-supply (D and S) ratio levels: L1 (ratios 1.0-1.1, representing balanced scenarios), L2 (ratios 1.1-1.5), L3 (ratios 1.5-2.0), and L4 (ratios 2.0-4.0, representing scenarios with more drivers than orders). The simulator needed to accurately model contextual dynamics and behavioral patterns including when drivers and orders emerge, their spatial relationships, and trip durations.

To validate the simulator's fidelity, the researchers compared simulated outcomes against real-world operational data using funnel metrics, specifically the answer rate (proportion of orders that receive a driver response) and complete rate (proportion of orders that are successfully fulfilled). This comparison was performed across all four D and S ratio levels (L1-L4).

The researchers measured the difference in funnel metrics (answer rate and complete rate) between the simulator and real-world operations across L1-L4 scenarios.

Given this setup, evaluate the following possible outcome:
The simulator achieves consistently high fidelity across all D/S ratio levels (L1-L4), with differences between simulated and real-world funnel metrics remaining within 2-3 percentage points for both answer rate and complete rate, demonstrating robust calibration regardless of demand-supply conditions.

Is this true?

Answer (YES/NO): YES